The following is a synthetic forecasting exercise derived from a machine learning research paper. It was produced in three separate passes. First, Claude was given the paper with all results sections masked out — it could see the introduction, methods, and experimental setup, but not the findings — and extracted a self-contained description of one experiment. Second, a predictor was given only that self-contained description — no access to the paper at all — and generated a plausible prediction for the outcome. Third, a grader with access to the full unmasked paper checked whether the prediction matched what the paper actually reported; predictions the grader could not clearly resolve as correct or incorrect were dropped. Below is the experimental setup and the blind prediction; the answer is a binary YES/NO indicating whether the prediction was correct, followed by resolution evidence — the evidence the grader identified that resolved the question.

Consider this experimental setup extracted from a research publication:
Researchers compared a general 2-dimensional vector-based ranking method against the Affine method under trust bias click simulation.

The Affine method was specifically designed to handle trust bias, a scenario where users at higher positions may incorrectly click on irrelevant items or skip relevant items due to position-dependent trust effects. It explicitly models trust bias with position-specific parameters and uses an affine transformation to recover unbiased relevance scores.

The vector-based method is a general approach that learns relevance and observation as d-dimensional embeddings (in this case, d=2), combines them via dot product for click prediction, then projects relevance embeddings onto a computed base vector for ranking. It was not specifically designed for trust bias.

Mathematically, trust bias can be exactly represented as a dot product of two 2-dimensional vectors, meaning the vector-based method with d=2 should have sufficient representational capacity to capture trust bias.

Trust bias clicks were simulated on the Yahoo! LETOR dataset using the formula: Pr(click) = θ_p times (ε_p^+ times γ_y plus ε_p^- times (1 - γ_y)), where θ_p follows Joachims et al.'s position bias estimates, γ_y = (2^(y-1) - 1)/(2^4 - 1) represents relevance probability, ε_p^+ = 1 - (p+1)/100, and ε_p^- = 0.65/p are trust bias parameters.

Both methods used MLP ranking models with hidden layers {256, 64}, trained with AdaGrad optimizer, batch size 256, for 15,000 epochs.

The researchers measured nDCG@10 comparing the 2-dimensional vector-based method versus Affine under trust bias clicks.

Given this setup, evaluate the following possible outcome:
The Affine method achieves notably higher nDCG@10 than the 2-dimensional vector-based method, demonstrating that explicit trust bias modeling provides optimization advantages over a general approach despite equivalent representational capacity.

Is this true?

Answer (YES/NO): NO